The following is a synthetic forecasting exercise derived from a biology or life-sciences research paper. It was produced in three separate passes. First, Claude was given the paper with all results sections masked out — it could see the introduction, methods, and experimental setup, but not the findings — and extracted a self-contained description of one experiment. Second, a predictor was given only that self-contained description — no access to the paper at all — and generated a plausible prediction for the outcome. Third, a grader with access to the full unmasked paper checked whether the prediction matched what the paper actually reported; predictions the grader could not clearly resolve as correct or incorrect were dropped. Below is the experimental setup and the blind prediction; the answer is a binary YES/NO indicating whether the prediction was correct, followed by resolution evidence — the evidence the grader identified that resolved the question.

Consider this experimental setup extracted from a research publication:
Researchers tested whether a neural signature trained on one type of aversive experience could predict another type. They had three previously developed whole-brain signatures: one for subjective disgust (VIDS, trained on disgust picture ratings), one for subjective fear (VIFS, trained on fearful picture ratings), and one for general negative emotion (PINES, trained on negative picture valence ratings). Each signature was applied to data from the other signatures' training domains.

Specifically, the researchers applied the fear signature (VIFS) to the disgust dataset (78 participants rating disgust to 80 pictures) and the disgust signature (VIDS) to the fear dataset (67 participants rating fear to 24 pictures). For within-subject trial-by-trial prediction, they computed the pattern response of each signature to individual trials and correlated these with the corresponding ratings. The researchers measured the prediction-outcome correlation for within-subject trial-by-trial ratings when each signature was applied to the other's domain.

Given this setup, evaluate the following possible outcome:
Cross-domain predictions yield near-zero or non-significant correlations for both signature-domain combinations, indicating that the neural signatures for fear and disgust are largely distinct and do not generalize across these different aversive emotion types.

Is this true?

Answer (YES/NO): NO